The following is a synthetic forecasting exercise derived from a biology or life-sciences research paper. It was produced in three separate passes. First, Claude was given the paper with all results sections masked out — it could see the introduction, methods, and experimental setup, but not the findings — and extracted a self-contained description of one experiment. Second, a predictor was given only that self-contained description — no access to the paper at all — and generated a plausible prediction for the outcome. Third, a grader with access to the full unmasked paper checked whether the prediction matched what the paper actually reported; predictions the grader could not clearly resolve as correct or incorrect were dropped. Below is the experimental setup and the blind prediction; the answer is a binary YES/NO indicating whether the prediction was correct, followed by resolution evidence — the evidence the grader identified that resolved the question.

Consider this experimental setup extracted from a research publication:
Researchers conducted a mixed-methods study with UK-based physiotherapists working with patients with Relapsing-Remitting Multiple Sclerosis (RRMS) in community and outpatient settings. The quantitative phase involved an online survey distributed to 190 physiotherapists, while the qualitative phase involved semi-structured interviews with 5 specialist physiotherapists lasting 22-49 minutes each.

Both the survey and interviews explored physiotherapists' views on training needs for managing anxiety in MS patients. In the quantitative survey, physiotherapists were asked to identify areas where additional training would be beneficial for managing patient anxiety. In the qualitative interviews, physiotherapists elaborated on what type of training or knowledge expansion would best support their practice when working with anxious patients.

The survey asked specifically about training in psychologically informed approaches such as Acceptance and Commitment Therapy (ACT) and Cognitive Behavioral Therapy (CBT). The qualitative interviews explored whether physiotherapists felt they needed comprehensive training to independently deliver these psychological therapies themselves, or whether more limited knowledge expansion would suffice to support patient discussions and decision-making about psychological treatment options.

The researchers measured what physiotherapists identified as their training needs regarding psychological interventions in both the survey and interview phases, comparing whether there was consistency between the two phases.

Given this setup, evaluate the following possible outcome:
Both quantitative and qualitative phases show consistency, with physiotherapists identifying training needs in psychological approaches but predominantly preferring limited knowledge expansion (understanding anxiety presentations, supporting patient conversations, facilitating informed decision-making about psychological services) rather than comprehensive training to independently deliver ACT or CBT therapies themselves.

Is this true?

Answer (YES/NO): NO